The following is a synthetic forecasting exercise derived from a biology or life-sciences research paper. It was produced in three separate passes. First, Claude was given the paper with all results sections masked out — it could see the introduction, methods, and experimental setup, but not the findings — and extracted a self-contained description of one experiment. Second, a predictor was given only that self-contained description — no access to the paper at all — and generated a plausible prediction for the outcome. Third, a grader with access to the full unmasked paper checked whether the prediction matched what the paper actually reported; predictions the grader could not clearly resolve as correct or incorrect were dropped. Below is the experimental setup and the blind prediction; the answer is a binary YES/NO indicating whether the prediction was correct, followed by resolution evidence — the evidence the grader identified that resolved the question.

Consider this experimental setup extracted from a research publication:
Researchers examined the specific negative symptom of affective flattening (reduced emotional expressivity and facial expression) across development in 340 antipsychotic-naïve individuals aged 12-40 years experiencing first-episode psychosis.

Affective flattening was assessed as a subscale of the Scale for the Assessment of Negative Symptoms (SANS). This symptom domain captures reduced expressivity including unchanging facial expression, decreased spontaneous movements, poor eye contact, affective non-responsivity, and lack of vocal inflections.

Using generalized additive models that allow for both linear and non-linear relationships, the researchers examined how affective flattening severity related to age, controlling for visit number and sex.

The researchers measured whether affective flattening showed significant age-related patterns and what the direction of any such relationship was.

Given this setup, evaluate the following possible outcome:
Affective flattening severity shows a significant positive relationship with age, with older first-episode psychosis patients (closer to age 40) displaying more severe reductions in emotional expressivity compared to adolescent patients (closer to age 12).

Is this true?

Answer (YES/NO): NO